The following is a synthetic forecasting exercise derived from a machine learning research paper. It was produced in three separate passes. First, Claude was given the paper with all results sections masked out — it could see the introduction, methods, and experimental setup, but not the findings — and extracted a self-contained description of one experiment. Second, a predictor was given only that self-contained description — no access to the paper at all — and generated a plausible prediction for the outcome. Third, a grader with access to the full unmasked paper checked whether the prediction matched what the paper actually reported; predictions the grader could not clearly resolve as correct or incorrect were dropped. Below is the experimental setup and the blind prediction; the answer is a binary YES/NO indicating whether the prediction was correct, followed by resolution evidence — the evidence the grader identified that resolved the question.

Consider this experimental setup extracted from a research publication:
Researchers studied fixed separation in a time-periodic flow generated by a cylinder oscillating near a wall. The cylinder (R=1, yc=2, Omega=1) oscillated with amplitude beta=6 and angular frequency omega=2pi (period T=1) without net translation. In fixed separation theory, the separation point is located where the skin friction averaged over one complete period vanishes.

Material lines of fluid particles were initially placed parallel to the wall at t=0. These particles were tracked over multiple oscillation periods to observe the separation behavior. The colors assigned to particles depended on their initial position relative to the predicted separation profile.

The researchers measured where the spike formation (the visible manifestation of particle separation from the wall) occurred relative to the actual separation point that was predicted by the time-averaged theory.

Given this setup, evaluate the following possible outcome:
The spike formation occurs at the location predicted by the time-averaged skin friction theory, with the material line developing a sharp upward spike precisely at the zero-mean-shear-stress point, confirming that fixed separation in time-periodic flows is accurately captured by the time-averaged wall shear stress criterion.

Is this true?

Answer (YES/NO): NO